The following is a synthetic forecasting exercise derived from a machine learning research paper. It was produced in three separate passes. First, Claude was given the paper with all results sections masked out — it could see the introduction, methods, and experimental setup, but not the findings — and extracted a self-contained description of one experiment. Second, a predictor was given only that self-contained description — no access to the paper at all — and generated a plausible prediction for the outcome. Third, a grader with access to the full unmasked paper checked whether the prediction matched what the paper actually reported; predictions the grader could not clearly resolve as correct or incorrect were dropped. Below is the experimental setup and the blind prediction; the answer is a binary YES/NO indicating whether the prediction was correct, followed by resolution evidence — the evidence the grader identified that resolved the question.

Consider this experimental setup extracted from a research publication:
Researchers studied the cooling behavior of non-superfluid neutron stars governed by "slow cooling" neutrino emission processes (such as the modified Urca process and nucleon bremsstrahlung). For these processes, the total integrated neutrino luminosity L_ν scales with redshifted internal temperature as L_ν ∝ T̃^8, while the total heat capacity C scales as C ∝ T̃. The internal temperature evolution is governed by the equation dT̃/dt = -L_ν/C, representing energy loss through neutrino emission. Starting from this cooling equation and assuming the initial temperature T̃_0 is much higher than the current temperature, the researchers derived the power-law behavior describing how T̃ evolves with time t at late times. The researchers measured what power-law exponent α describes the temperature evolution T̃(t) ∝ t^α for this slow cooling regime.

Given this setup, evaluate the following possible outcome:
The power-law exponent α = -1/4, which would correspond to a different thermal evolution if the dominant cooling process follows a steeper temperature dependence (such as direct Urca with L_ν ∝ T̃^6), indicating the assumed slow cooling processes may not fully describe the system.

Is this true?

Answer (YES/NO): NO